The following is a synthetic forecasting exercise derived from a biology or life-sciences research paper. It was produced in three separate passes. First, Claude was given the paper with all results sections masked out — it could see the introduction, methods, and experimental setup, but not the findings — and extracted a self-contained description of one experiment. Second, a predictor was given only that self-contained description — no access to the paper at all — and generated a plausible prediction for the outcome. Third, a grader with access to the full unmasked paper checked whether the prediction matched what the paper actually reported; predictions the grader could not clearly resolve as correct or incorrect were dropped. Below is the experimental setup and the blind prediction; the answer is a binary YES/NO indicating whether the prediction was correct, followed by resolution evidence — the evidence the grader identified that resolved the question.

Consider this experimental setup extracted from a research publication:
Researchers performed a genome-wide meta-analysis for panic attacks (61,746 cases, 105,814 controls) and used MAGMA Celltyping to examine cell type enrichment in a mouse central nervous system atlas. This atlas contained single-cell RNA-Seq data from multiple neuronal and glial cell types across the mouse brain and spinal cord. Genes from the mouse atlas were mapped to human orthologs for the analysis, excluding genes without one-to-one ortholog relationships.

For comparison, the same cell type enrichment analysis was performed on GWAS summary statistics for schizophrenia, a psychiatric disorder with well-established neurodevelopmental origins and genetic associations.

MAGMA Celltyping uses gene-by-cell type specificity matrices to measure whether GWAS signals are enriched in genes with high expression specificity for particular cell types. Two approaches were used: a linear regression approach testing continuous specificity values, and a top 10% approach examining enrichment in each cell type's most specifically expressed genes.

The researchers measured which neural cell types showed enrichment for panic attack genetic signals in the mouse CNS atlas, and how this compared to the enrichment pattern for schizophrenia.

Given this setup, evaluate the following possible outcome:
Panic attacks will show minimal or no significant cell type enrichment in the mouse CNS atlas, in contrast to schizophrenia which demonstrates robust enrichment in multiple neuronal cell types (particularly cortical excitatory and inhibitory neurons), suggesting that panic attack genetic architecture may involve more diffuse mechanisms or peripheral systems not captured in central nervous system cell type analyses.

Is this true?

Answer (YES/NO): NO